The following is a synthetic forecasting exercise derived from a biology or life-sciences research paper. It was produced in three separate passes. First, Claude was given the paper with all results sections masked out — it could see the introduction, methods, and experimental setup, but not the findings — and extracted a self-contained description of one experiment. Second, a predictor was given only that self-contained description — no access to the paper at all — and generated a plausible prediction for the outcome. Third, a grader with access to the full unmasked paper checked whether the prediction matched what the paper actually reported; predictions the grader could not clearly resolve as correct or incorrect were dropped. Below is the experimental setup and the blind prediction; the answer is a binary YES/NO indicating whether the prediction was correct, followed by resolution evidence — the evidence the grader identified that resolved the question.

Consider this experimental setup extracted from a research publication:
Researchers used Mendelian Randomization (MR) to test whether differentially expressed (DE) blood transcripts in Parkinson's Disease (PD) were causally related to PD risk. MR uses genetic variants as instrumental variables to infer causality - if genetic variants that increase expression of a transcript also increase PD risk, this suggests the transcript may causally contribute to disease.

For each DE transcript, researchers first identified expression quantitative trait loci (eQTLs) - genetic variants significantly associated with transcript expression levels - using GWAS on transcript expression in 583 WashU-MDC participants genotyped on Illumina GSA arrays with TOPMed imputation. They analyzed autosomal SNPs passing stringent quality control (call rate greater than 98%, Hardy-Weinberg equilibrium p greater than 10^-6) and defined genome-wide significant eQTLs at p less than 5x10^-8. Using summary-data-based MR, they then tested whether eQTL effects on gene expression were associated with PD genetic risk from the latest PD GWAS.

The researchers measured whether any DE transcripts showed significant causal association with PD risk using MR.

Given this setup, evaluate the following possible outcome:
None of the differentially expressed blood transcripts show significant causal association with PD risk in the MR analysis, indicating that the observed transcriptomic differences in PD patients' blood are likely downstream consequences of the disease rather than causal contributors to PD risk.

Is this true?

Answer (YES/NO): YES